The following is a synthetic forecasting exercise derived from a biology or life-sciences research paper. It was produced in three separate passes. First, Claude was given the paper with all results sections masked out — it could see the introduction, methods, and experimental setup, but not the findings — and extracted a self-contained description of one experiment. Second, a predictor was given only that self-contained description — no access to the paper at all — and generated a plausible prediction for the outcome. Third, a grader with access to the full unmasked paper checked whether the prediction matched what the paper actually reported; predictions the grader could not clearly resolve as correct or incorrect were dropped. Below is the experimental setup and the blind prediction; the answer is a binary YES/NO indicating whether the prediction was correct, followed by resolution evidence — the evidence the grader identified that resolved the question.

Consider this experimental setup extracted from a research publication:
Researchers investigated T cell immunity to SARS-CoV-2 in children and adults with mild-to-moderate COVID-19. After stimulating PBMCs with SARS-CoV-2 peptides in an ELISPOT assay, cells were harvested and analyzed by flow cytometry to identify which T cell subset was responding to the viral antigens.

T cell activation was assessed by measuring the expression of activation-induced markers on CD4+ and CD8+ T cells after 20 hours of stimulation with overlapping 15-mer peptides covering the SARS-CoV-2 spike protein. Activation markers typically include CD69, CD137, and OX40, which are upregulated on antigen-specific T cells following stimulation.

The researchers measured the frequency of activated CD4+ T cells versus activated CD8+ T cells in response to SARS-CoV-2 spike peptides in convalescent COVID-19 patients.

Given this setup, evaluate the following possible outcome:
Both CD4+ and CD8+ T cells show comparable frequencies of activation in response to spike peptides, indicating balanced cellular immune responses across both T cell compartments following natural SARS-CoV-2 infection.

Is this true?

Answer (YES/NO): NO